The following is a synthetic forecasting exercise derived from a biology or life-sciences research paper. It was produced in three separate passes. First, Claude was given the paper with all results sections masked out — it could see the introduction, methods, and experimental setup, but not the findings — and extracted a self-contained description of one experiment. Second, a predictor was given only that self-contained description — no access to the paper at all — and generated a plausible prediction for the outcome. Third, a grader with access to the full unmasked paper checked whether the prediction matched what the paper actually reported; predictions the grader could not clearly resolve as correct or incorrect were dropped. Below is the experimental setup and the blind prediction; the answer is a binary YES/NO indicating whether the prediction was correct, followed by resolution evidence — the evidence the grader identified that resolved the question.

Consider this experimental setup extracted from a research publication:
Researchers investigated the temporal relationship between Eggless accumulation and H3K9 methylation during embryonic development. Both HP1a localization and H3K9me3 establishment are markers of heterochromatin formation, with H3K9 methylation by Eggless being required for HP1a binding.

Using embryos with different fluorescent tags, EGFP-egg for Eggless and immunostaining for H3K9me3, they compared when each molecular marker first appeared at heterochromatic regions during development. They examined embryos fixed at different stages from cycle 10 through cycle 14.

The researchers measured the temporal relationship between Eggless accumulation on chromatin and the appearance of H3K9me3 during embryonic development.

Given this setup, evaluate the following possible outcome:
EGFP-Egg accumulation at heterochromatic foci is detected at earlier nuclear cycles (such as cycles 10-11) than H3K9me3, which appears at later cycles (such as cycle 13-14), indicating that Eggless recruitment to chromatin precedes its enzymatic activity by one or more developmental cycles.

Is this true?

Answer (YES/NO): YES